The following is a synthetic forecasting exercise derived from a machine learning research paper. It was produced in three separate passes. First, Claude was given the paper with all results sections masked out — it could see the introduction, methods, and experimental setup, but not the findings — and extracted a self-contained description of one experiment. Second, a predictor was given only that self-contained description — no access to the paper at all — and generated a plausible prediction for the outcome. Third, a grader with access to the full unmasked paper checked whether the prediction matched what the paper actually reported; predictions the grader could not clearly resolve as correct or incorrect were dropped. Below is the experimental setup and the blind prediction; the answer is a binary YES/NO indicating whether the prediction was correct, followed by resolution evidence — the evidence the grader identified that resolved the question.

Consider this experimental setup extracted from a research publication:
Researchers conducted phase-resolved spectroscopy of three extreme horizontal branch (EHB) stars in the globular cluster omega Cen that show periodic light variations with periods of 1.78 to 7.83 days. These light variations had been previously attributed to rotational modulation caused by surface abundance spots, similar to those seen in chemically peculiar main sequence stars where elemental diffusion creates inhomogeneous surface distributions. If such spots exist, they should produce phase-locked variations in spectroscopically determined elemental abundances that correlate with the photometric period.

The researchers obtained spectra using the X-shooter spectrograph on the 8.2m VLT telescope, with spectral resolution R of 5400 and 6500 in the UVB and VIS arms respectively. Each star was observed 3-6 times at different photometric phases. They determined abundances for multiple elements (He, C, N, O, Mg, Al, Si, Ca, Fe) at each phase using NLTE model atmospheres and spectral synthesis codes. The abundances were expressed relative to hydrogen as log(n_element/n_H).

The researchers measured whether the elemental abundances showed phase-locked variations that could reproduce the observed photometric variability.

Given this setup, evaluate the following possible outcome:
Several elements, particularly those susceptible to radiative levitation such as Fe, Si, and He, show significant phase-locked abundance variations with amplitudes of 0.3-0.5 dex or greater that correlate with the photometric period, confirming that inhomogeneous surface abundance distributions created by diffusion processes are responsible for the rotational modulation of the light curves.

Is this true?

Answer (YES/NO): NO